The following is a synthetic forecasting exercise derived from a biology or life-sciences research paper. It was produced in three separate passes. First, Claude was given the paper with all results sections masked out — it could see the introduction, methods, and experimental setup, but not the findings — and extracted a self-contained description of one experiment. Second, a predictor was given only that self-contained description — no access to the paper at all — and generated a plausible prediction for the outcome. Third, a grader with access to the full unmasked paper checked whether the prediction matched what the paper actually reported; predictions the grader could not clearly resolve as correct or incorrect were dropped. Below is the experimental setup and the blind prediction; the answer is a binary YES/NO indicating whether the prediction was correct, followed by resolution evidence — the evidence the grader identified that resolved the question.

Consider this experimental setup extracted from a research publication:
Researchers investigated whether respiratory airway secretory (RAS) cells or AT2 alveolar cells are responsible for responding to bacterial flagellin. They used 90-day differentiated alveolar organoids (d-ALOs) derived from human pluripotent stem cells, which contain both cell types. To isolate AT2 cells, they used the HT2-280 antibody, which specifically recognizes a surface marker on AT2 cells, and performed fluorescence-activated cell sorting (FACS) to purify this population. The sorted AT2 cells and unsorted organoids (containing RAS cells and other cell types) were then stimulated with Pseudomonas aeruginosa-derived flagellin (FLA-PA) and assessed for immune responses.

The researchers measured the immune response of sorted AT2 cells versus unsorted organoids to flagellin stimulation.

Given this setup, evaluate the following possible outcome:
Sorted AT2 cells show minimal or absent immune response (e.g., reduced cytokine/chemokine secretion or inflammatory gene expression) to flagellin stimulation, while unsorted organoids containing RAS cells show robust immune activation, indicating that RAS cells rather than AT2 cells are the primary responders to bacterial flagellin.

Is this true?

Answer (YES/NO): YES